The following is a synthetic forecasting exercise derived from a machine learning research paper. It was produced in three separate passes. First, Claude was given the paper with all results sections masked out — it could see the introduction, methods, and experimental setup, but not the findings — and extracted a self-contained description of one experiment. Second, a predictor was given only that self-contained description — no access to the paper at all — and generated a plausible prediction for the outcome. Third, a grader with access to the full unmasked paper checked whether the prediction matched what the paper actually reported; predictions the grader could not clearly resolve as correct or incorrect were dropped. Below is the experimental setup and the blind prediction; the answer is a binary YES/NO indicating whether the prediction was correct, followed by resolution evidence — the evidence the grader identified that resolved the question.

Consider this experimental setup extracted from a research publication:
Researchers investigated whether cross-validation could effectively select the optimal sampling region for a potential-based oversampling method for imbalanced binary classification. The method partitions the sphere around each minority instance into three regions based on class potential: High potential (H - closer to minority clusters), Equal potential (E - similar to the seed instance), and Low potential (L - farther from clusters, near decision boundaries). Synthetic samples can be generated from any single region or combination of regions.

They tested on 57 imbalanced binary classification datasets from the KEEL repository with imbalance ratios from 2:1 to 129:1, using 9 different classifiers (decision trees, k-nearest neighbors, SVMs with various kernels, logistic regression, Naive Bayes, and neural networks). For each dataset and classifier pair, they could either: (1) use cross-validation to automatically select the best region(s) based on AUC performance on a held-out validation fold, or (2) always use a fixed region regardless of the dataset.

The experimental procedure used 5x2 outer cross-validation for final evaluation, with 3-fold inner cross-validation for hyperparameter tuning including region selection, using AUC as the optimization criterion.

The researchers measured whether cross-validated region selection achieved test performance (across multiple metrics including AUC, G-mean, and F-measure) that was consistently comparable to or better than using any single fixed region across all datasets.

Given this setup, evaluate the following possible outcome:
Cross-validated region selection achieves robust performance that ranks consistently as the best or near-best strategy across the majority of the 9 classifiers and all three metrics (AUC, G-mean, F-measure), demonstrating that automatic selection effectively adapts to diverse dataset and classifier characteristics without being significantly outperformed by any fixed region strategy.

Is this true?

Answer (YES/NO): NO